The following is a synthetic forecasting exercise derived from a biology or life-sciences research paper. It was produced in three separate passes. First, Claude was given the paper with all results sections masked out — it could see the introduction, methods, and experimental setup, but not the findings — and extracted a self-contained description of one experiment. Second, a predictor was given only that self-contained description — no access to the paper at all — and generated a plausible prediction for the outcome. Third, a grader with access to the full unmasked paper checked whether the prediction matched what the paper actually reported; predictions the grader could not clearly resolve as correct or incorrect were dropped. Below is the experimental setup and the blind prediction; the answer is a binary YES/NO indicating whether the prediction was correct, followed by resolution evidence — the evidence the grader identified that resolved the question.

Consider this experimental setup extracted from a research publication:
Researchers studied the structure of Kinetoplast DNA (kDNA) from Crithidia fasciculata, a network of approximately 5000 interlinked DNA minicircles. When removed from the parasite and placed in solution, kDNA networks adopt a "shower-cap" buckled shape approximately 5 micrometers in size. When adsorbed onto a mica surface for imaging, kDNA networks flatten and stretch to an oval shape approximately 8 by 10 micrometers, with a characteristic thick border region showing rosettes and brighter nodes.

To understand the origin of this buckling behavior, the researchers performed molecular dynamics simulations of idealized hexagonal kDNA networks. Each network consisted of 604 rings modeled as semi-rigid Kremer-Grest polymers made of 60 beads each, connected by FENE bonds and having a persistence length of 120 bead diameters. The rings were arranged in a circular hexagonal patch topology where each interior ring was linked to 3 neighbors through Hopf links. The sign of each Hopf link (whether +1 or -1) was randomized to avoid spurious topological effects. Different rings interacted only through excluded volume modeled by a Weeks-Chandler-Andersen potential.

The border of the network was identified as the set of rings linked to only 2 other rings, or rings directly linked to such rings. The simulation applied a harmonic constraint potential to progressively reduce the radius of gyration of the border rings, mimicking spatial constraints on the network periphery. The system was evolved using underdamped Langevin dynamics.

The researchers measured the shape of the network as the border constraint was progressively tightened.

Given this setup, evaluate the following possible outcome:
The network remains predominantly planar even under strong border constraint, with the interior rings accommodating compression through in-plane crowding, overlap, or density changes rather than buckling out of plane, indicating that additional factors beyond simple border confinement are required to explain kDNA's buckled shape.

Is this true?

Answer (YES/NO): NO